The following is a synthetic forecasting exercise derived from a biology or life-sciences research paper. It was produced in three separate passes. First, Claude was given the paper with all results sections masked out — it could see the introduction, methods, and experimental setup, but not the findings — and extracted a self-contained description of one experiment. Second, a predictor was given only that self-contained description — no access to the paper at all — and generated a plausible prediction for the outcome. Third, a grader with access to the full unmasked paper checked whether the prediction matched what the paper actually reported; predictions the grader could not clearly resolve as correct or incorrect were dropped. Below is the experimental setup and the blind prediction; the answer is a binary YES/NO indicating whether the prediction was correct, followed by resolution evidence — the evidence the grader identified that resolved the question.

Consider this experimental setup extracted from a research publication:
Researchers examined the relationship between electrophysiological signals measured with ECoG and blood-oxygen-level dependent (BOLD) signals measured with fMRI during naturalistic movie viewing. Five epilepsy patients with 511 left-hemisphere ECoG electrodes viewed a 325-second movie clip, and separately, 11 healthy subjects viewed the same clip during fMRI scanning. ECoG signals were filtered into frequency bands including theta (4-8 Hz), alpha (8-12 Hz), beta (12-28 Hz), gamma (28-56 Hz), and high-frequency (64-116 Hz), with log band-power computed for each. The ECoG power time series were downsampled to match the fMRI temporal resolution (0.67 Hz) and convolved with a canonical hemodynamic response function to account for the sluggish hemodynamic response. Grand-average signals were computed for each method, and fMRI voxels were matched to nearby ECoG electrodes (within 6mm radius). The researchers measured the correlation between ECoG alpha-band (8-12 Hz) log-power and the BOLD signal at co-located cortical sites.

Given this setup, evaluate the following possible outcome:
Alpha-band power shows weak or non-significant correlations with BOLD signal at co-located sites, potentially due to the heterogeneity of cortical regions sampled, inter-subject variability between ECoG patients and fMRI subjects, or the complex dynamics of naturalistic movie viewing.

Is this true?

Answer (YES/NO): NO